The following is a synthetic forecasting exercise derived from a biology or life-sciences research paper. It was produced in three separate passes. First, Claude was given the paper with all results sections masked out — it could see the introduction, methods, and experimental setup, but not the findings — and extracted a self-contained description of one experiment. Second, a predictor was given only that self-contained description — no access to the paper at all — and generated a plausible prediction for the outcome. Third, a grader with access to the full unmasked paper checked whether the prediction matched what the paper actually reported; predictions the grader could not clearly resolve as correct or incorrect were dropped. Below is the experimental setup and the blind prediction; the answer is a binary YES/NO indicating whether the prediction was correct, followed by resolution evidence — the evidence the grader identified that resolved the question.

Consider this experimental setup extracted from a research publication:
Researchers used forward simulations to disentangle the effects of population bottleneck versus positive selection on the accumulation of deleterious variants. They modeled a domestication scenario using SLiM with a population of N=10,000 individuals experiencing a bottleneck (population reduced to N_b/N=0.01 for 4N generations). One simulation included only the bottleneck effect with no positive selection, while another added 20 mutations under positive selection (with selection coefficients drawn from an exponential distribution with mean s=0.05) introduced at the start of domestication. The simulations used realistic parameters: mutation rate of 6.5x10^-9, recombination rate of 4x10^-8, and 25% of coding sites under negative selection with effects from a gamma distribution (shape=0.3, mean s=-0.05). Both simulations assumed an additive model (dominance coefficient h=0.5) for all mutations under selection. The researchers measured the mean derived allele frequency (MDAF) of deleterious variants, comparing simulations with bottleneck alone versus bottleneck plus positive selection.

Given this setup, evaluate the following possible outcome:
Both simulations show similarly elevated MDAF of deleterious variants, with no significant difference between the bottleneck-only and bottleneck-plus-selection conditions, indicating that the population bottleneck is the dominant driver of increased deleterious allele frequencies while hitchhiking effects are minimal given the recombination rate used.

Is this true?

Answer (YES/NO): NO